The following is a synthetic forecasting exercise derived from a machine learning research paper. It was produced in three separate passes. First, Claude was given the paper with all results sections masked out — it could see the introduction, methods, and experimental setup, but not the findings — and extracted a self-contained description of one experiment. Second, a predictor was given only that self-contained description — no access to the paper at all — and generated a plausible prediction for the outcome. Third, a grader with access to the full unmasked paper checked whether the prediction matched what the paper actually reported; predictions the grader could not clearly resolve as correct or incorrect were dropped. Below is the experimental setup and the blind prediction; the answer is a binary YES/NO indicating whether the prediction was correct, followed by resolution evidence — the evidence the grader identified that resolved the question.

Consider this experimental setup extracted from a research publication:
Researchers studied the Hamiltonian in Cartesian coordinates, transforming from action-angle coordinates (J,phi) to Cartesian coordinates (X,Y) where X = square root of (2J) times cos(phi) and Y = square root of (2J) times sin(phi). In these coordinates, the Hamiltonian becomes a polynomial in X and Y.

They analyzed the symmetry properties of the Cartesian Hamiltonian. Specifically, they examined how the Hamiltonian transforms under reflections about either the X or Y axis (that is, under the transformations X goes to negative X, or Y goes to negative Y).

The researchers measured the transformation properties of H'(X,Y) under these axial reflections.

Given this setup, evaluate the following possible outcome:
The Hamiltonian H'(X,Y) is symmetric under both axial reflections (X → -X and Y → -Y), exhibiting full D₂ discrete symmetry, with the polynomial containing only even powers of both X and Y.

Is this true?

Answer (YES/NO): YES